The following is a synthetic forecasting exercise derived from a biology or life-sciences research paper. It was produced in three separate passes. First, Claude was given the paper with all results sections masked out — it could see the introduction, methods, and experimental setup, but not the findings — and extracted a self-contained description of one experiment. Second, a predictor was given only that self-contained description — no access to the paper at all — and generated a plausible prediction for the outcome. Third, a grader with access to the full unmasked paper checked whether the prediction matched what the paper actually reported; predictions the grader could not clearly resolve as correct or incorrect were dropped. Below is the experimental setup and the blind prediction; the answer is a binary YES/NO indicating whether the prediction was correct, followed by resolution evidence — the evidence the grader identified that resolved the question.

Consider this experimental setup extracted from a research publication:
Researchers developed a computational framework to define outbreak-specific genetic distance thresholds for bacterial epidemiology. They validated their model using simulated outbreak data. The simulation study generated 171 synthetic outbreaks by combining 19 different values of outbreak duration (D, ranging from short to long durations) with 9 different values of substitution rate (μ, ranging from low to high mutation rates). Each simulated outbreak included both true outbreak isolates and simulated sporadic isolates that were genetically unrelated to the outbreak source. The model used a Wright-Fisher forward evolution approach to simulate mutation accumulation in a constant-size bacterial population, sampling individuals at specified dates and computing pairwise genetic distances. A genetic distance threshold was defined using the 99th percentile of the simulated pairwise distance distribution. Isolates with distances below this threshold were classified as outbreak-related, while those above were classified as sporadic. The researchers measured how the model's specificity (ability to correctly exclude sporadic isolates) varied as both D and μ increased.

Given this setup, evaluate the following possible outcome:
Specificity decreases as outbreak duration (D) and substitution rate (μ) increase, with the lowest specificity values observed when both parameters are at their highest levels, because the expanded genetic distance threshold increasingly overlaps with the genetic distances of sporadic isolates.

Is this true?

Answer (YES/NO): NO